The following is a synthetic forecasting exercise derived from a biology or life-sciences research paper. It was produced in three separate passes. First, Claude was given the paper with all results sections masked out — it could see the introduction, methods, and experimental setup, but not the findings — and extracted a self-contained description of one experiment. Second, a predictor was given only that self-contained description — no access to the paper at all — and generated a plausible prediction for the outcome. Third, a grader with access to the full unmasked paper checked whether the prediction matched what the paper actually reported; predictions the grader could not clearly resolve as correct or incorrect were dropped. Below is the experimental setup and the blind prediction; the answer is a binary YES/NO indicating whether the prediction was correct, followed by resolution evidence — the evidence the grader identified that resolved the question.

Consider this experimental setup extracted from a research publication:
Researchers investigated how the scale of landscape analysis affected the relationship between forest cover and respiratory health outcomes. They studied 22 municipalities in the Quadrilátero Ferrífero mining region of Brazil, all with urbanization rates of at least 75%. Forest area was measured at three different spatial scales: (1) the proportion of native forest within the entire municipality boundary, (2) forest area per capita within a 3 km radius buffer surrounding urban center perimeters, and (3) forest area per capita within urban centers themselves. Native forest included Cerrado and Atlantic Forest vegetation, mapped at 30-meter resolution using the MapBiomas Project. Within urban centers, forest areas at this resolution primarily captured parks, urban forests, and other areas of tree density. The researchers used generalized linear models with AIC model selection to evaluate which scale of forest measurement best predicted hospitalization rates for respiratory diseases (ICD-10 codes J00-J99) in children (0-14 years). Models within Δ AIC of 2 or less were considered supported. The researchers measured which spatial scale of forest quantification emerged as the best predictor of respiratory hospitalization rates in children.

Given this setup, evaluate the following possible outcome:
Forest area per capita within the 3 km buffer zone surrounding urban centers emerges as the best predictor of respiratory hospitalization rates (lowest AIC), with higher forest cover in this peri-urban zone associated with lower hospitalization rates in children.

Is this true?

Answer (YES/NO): NO